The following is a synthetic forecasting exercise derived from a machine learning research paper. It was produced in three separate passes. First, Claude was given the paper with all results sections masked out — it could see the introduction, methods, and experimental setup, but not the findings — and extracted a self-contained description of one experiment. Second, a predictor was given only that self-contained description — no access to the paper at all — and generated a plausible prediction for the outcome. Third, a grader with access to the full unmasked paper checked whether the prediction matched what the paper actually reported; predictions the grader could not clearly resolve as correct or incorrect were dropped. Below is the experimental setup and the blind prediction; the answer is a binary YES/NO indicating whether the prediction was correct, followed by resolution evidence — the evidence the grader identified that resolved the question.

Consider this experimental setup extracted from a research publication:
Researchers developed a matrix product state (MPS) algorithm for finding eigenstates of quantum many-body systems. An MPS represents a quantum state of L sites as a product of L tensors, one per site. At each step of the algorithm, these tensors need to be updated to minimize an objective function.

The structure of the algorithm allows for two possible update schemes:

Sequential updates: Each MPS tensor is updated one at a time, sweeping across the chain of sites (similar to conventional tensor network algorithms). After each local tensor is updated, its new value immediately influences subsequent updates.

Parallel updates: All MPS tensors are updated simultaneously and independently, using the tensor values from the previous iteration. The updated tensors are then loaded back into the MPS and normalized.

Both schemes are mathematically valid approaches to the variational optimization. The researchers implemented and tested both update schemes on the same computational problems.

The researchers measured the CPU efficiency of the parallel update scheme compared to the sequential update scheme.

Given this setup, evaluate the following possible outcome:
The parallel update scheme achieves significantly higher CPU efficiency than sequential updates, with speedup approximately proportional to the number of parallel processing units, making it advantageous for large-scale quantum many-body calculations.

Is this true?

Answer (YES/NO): NO